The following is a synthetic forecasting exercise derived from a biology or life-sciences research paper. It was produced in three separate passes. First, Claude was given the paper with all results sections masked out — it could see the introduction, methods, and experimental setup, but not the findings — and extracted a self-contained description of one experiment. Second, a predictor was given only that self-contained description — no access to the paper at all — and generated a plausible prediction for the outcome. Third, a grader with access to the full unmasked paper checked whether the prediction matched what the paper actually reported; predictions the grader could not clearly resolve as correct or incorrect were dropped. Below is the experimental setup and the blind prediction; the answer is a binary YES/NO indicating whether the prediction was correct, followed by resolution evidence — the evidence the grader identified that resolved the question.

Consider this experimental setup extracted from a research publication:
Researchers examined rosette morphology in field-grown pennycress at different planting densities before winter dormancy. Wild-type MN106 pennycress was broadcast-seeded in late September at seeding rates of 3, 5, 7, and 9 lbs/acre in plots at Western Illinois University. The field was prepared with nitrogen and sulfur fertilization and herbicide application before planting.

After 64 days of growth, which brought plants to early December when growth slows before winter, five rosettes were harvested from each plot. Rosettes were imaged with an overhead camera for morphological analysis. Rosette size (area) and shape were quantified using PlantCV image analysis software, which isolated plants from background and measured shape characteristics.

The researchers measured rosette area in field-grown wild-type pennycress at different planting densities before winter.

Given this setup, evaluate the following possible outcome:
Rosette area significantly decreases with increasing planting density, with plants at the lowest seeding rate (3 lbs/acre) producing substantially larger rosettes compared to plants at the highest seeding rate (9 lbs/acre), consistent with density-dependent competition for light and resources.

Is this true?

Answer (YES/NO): NO